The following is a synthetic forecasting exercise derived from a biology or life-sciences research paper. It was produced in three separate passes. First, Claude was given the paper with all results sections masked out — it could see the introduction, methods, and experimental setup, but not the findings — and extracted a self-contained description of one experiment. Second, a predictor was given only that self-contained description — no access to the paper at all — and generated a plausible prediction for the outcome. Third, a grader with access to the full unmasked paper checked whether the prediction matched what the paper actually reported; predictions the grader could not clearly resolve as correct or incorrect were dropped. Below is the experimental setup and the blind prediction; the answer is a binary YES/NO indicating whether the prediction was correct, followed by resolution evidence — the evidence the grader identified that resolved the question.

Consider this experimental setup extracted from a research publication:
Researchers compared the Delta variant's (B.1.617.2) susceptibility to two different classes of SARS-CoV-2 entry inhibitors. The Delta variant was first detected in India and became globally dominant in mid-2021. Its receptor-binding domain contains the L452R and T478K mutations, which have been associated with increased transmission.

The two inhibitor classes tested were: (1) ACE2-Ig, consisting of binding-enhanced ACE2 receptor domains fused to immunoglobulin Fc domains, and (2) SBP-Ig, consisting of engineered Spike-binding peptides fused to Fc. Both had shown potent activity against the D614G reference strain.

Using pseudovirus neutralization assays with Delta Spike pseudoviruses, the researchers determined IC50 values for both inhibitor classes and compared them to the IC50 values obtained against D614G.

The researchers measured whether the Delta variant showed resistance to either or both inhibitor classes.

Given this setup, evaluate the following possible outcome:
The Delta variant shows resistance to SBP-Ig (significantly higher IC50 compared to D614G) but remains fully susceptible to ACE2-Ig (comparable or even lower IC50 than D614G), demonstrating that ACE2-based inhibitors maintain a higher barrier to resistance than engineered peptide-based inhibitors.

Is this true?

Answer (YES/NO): NO